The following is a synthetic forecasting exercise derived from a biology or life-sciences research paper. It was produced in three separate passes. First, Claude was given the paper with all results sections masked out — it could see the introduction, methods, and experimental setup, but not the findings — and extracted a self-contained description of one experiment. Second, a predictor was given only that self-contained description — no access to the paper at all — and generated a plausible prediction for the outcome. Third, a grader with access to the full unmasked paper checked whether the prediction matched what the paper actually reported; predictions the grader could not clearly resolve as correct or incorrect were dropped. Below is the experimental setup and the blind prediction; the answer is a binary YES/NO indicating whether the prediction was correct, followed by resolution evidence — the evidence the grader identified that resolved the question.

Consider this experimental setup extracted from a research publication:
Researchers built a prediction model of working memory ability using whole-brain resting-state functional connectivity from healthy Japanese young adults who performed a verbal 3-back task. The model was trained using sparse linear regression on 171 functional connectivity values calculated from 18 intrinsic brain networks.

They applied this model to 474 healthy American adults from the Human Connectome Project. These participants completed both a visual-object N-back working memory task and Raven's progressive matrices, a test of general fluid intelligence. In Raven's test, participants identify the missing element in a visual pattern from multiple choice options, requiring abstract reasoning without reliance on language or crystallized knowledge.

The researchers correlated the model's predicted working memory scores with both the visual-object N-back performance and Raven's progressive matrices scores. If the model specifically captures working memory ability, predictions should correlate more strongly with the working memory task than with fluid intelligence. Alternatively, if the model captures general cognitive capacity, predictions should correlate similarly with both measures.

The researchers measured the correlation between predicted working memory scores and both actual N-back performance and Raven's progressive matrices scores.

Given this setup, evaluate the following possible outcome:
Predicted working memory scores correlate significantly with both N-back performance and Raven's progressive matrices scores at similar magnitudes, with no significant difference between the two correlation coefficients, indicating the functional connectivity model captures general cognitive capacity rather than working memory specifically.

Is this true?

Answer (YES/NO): NO